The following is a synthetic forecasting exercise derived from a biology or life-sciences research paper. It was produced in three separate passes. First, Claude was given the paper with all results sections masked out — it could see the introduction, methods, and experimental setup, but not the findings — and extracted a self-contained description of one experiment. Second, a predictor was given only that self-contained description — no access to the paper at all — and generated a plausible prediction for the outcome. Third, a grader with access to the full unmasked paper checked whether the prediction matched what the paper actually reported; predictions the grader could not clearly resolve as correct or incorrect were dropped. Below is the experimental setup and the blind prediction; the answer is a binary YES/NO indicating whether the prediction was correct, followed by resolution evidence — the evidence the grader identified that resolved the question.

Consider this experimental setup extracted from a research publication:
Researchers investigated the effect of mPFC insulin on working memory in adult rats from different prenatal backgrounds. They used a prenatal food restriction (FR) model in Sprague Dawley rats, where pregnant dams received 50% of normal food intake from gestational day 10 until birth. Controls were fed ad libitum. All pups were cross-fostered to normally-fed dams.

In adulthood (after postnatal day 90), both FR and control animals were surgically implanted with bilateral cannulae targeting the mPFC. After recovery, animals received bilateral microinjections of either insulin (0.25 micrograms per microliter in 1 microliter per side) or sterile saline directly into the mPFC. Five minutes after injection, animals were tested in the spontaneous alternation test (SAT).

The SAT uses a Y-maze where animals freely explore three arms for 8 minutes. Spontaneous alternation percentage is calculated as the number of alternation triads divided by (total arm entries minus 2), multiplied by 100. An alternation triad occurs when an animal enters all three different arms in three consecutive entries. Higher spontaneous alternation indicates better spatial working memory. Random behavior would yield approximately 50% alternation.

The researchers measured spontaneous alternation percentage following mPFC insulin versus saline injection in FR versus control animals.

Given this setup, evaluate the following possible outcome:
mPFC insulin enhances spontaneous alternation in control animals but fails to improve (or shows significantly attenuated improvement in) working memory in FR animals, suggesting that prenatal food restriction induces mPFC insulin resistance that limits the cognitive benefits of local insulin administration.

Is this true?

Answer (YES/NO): NO